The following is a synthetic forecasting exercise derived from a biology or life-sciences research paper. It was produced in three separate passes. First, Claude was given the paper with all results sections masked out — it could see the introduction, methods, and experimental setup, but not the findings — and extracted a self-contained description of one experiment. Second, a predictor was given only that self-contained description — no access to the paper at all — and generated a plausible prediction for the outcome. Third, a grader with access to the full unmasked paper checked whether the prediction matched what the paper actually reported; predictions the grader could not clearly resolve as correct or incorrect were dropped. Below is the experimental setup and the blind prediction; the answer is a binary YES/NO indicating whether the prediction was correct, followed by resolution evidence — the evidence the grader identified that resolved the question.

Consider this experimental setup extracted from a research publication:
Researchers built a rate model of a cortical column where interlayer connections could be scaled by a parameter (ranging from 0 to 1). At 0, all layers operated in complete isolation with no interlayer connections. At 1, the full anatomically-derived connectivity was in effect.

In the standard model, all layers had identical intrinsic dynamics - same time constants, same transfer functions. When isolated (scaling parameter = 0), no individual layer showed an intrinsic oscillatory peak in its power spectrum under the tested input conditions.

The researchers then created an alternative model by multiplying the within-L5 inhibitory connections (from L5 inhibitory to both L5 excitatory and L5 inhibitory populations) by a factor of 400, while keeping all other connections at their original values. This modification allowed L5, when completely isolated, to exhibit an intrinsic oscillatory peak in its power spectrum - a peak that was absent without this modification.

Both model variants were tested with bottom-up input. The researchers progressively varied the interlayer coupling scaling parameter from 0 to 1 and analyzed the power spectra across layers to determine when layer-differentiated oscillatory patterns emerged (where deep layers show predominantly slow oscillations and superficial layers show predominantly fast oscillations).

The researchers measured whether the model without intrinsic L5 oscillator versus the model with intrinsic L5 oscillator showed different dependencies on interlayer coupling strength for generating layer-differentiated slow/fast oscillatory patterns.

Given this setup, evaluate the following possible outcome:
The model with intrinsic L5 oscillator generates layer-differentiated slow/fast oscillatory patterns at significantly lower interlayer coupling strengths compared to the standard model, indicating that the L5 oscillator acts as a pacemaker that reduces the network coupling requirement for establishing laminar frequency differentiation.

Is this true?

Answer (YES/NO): NO